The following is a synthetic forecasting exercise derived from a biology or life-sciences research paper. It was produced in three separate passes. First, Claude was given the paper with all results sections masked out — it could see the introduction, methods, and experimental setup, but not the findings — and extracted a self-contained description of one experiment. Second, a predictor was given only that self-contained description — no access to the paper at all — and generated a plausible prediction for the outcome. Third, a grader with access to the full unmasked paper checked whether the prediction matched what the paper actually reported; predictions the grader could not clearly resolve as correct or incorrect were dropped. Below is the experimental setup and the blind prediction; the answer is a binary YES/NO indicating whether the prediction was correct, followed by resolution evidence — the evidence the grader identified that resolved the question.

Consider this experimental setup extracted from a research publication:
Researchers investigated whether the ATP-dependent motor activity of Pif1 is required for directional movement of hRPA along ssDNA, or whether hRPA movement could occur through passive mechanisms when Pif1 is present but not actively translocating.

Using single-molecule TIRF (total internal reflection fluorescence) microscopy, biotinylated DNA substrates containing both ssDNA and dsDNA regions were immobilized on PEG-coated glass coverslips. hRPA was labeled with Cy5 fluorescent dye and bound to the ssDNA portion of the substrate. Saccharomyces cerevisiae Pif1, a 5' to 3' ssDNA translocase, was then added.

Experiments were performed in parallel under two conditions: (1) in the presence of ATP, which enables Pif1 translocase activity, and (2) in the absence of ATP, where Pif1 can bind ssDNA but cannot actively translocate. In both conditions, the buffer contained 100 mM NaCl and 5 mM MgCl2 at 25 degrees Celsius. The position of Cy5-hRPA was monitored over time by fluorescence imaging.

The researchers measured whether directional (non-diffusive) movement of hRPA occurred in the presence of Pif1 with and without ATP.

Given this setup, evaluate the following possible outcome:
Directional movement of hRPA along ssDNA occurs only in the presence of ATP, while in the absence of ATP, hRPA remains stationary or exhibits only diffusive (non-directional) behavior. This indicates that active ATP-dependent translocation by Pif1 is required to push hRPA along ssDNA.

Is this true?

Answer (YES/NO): YES